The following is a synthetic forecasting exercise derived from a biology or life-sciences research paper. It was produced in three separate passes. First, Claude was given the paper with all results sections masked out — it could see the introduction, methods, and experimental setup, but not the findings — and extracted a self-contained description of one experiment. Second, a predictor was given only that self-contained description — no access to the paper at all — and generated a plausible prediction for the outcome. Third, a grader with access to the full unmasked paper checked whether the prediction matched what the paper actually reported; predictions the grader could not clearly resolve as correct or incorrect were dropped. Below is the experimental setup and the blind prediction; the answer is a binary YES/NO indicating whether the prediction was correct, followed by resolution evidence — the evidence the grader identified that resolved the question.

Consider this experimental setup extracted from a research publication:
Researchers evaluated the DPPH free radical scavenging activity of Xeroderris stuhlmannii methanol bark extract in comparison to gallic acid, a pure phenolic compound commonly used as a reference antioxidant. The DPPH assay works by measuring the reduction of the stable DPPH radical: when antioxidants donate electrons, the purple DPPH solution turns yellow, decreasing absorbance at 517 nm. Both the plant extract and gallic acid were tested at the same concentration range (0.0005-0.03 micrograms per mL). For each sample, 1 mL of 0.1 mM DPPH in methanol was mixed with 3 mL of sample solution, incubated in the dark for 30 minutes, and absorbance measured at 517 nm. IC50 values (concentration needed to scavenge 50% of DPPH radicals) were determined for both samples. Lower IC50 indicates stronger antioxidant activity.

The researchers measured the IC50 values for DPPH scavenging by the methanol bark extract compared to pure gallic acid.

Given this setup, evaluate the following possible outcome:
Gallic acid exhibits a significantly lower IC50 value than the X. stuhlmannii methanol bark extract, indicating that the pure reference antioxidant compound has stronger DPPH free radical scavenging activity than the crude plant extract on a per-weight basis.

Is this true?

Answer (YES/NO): NO